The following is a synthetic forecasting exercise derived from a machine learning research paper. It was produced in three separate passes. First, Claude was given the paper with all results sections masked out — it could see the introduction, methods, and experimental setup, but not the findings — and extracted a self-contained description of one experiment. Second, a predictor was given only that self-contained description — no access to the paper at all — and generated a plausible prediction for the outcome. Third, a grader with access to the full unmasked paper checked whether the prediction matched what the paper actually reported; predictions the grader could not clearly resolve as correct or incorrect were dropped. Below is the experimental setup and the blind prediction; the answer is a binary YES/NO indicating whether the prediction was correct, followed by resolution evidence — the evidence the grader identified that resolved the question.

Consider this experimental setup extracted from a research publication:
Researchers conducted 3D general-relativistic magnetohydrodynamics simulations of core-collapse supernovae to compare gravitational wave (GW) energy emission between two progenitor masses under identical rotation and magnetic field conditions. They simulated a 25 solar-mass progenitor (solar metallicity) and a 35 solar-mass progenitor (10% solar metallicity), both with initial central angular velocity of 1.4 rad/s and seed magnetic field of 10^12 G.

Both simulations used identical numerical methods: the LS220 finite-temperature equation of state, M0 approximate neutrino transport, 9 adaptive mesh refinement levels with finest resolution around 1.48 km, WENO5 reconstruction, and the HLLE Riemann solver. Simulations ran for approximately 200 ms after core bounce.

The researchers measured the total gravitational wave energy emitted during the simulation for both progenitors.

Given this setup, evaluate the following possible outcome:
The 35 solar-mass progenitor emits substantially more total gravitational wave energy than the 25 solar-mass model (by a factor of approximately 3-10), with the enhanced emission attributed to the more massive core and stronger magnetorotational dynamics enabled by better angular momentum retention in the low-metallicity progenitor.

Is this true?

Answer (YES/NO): NO